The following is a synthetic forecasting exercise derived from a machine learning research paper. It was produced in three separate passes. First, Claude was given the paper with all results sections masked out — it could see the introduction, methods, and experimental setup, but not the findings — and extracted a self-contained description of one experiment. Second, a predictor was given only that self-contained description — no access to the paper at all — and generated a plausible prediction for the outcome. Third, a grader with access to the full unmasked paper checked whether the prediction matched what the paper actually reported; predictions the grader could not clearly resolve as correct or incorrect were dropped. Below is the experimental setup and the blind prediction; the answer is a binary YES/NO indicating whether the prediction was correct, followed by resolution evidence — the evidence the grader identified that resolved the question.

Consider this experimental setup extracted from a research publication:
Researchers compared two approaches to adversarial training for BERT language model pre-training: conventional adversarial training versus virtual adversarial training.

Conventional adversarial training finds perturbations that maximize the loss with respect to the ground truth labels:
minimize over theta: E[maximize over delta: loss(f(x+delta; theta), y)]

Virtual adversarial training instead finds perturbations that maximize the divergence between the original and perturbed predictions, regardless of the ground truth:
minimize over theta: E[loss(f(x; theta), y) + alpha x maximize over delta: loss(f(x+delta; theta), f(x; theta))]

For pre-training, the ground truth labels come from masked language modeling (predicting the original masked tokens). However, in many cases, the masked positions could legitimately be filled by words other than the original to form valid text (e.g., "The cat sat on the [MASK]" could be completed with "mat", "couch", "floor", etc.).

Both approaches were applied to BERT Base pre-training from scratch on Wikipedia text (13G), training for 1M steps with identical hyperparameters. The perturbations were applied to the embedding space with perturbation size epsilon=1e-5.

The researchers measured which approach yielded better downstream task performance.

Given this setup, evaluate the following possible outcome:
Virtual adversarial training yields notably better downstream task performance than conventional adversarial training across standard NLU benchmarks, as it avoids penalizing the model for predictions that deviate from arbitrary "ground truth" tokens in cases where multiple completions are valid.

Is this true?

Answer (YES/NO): YES